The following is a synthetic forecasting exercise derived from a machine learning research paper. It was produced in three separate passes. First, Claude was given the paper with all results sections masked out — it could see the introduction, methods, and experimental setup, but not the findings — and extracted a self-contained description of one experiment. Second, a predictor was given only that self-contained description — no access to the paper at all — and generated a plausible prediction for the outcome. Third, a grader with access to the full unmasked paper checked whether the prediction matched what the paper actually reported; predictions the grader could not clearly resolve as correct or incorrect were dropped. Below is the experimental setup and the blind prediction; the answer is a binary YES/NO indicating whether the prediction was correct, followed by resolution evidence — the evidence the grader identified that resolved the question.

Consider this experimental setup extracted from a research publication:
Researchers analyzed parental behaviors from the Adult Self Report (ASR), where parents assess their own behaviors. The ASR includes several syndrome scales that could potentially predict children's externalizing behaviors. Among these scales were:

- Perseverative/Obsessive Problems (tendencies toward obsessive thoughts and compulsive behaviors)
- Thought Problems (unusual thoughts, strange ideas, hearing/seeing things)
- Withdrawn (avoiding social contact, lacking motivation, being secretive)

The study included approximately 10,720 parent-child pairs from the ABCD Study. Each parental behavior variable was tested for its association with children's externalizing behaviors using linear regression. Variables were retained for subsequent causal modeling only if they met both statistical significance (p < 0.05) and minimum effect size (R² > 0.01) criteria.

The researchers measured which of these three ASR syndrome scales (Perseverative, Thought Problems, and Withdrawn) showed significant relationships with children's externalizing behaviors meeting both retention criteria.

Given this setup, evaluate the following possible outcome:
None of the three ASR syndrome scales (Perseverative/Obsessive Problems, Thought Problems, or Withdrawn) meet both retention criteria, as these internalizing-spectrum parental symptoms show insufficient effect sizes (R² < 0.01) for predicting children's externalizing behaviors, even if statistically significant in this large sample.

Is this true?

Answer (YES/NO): YES